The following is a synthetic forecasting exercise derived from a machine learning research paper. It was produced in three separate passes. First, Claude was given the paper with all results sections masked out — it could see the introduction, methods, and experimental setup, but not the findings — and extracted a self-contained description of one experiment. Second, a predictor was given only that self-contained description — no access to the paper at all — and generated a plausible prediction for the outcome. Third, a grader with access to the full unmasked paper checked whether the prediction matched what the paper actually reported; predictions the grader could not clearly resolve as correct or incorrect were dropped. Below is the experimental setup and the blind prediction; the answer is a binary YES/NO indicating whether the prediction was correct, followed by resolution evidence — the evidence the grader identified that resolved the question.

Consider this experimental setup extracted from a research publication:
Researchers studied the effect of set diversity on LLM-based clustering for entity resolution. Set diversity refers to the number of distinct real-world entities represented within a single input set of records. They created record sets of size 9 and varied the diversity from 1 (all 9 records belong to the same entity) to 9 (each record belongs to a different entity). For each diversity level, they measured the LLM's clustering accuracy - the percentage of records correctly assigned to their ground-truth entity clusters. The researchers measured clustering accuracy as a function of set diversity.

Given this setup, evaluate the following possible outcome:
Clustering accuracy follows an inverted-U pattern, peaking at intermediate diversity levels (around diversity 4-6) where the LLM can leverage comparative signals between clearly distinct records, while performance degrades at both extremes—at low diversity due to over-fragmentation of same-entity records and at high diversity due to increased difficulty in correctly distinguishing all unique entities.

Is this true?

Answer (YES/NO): YES